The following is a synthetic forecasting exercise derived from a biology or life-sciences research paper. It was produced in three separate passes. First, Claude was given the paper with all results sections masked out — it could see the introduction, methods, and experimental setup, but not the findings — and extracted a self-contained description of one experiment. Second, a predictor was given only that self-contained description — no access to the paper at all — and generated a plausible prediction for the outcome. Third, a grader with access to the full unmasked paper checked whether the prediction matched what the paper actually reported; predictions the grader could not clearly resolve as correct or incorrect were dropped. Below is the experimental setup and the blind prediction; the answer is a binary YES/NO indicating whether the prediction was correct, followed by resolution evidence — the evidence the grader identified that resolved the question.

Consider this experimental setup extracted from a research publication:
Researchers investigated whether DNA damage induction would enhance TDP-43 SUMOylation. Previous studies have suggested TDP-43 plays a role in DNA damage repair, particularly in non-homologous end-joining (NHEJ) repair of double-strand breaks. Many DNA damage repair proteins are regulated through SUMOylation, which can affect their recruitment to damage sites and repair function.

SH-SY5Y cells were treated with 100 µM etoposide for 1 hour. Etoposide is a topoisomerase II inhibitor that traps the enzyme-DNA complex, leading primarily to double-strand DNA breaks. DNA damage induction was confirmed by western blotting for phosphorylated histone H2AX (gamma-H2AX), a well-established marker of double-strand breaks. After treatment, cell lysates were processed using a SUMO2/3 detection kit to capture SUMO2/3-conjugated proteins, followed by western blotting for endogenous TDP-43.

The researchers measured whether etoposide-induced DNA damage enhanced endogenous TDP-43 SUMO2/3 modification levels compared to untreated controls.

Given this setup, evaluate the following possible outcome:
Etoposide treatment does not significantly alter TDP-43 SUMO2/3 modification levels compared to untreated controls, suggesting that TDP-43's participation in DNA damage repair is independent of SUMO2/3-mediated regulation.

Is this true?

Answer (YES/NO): YES